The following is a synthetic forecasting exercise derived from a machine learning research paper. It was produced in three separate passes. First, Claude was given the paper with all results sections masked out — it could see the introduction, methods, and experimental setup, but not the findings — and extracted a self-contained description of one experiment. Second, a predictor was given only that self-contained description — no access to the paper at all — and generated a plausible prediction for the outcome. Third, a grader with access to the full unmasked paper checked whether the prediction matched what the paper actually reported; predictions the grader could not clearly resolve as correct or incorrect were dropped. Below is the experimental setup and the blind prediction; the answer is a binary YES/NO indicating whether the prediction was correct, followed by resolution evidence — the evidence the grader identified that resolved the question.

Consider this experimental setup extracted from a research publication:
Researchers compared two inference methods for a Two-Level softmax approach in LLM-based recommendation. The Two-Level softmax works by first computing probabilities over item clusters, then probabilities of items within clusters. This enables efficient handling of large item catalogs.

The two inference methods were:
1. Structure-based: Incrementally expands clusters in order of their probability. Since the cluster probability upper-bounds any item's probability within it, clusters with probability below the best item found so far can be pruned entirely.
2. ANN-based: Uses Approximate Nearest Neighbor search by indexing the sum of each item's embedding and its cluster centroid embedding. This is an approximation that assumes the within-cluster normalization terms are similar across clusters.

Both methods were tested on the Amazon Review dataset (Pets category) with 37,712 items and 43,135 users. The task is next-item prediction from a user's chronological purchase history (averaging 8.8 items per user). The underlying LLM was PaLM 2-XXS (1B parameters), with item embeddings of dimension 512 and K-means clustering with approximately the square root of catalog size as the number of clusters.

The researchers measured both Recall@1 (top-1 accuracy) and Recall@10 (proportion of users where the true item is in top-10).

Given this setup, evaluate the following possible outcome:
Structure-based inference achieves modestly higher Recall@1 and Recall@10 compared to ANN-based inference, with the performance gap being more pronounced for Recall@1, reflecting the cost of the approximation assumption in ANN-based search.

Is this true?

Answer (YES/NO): NO